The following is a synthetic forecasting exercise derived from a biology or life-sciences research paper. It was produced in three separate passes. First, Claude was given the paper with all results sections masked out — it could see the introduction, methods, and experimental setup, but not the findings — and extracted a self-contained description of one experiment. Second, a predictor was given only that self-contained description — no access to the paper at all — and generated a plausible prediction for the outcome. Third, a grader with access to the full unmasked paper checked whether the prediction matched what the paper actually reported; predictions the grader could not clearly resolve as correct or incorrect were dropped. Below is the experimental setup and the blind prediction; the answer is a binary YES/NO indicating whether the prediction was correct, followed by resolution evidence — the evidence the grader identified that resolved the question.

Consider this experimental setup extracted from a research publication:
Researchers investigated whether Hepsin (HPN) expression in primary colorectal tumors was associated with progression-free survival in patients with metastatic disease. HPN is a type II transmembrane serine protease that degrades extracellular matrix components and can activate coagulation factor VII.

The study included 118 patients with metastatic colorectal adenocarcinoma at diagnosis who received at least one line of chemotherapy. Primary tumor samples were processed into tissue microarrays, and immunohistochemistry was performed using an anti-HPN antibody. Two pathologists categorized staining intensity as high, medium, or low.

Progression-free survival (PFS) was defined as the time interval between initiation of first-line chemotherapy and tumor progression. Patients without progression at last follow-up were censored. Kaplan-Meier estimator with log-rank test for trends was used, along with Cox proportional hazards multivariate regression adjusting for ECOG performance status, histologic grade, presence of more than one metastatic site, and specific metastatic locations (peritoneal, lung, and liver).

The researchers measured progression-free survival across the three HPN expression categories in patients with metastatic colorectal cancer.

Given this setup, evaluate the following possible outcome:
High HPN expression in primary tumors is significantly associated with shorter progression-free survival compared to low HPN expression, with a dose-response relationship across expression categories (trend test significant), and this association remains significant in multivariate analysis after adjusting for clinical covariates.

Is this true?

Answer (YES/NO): NO